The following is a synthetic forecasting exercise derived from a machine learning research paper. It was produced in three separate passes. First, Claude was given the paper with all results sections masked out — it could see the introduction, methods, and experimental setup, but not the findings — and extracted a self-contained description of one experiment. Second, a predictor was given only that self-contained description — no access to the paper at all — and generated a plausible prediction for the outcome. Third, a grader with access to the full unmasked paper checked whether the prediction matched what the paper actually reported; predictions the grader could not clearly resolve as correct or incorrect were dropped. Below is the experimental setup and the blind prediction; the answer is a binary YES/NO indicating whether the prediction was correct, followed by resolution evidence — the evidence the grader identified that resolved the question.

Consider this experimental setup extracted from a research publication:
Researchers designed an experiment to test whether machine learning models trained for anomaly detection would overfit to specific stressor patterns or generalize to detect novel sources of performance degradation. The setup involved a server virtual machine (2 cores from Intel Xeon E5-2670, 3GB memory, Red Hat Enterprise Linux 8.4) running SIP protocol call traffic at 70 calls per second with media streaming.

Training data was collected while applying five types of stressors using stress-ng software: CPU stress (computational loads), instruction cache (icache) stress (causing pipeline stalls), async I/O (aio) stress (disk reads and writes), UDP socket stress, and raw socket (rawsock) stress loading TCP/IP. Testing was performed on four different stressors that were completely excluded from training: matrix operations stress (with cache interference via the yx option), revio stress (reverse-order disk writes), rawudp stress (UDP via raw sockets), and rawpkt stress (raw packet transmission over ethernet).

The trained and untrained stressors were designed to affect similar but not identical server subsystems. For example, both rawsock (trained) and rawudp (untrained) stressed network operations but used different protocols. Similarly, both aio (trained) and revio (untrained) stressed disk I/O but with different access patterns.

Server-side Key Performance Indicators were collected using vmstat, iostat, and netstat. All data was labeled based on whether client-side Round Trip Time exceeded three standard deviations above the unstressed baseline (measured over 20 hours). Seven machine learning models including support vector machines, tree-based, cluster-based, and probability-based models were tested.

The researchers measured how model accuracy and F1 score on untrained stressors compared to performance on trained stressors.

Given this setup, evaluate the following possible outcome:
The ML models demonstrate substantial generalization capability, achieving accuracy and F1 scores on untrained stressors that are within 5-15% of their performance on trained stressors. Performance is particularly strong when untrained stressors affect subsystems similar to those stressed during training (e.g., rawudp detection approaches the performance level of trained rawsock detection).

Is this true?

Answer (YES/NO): NO